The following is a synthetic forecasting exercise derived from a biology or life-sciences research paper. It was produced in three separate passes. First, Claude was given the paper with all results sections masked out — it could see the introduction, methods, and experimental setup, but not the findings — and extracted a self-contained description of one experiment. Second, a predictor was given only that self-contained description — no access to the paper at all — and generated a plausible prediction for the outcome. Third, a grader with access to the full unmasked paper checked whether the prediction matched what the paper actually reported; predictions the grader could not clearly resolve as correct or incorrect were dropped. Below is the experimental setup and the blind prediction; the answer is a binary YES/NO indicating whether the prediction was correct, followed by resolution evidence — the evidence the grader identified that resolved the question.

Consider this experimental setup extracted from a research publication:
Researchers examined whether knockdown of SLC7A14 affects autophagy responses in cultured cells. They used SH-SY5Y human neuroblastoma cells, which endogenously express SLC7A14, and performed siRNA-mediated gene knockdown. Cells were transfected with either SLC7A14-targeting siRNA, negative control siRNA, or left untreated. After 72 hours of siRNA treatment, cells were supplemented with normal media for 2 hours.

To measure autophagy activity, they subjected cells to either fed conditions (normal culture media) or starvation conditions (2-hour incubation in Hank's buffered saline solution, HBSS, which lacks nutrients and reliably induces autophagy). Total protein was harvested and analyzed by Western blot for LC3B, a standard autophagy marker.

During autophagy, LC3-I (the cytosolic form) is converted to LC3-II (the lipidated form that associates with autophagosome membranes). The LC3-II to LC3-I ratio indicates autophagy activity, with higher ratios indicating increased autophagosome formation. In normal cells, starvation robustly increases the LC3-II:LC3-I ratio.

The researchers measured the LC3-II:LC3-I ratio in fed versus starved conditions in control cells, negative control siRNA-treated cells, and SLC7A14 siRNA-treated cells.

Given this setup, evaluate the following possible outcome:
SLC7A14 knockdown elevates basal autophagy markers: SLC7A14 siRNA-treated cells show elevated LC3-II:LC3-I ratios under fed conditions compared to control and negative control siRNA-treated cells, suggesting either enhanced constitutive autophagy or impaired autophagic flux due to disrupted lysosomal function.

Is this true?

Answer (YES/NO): YES